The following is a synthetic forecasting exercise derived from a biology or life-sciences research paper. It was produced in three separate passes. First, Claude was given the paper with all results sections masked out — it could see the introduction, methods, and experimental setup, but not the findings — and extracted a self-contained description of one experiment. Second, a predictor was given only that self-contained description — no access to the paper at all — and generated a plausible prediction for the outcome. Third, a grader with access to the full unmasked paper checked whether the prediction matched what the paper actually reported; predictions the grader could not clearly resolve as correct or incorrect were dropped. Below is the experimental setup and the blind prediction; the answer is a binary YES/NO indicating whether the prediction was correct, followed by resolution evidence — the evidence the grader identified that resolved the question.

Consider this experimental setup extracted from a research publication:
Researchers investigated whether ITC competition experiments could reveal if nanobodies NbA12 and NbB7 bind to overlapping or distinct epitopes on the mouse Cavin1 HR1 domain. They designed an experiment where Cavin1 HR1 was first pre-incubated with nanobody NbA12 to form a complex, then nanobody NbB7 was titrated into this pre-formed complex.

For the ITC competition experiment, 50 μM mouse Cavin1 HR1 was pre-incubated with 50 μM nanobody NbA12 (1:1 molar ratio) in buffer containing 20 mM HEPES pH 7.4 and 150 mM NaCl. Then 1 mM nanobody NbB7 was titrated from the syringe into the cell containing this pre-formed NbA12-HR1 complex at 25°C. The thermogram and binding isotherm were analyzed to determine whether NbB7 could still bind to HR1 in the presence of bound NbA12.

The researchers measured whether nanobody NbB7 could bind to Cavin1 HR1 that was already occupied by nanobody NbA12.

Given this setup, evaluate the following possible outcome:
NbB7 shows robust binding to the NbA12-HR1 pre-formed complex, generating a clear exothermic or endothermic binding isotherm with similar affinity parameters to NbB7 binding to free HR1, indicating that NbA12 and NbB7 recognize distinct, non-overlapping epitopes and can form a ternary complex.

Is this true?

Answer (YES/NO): NO